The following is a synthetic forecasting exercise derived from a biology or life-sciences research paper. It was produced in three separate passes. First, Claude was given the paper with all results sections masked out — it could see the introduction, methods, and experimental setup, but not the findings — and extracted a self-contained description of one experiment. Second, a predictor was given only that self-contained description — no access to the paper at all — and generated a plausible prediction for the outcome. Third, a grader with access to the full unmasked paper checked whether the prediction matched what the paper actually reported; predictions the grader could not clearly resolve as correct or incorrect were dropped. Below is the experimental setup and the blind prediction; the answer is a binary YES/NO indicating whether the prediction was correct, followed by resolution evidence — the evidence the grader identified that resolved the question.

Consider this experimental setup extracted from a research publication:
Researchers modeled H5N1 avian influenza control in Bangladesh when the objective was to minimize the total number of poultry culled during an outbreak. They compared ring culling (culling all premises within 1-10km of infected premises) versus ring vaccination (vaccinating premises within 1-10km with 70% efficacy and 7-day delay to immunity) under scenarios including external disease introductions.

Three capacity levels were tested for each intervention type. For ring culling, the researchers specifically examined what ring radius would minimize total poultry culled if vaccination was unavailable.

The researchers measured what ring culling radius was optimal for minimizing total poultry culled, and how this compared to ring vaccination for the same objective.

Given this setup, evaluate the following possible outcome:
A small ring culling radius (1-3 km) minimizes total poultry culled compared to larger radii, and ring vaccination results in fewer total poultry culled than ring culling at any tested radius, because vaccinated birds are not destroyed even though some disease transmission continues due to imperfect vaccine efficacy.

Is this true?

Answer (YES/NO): NO